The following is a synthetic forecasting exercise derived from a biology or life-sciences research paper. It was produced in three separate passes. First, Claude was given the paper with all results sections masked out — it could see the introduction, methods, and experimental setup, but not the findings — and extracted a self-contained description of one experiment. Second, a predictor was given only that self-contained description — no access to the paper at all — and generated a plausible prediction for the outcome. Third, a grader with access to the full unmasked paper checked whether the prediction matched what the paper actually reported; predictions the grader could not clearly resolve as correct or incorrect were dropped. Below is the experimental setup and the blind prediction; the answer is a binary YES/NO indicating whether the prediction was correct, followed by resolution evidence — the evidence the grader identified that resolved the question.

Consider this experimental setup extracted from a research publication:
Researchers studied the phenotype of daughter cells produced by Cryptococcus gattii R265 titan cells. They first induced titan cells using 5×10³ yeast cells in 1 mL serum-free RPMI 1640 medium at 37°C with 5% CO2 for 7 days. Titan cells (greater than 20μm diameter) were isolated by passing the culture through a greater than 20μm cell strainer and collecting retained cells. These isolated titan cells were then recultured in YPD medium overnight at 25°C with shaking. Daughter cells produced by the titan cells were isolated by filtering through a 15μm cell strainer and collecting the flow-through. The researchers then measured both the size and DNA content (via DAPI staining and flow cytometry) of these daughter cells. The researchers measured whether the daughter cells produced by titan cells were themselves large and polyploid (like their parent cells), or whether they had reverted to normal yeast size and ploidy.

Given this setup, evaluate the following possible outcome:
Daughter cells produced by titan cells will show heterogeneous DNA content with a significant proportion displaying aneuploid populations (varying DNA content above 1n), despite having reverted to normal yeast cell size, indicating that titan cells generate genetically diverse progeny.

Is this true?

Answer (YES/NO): NO